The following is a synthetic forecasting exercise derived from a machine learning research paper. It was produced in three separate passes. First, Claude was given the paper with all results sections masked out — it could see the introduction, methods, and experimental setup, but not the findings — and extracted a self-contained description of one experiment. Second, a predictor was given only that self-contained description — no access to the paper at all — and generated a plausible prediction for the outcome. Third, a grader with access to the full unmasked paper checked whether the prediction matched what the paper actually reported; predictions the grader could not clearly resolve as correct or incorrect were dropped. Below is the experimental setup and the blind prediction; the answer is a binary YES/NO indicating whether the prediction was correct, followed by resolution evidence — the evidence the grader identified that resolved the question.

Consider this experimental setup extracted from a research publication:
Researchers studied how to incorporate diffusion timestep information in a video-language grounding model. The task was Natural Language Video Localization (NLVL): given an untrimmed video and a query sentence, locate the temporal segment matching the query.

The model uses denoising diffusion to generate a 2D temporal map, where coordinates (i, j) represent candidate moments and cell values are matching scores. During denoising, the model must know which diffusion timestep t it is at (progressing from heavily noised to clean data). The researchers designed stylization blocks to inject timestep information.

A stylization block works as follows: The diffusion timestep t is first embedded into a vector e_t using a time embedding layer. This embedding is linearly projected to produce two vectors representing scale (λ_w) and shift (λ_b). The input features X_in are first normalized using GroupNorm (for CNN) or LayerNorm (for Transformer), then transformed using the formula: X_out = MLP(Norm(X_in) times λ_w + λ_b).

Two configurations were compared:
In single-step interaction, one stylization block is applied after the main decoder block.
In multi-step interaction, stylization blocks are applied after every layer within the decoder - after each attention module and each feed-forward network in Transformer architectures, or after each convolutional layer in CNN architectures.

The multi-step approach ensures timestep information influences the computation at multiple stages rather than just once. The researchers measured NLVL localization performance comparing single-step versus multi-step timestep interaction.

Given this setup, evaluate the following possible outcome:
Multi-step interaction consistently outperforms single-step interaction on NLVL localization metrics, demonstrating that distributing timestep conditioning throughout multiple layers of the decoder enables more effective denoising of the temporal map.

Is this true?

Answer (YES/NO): NO